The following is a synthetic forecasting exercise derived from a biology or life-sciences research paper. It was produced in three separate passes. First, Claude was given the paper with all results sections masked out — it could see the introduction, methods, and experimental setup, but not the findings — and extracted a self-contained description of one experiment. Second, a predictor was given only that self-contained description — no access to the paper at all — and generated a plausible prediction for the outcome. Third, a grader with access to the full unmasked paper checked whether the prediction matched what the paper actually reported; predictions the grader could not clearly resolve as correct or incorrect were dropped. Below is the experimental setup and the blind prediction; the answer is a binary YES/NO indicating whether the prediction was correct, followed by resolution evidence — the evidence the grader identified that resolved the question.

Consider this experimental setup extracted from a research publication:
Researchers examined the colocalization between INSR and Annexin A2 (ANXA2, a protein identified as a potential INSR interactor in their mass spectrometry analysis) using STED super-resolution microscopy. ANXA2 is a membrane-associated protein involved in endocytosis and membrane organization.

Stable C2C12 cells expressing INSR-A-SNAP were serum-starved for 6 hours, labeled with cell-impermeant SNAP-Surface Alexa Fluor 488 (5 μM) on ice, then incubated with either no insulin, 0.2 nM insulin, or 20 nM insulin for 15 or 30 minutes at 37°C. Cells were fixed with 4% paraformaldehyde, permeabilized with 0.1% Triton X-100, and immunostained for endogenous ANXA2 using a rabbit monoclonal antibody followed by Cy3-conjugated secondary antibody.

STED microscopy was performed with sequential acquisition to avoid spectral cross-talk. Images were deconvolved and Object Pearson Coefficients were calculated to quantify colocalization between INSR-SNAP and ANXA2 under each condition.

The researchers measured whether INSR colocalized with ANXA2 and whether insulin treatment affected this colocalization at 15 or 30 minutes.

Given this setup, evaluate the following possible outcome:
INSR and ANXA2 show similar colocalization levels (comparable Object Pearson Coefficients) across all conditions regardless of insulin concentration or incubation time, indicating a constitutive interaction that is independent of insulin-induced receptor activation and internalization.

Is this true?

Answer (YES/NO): NO